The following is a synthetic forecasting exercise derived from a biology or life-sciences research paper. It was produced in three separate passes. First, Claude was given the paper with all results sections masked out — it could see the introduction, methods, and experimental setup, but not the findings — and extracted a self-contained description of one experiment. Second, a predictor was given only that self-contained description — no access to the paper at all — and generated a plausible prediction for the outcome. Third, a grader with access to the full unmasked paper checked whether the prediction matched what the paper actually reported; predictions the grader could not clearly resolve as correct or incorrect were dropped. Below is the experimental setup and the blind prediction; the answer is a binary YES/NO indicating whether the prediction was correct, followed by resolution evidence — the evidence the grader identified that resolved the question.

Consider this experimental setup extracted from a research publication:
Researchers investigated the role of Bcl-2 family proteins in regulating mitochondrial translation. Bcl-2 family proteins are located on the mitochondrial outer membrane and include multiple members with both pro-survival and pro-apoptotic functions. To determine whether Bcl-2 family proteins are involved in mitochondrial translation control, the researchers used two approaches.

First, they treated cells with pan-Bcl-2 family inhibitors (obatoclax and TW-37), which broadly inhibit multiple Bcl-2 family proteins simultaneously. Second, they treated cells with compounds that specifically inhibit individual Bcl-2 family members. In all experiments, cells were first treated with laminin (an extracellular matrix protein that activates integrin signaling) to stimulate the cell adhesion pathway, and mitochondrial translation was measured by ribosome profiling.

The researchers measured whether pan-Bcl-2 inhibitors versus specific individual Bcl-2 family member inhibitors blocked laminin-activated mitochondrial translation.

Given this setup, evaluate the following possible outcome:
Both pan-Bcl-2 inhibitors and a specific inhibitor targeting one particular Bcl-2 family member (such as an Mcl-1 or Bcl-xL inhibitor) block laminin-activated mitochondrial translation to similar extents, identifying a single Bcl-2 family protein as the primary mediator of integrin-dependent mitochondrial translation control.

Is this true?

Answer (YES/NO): NO